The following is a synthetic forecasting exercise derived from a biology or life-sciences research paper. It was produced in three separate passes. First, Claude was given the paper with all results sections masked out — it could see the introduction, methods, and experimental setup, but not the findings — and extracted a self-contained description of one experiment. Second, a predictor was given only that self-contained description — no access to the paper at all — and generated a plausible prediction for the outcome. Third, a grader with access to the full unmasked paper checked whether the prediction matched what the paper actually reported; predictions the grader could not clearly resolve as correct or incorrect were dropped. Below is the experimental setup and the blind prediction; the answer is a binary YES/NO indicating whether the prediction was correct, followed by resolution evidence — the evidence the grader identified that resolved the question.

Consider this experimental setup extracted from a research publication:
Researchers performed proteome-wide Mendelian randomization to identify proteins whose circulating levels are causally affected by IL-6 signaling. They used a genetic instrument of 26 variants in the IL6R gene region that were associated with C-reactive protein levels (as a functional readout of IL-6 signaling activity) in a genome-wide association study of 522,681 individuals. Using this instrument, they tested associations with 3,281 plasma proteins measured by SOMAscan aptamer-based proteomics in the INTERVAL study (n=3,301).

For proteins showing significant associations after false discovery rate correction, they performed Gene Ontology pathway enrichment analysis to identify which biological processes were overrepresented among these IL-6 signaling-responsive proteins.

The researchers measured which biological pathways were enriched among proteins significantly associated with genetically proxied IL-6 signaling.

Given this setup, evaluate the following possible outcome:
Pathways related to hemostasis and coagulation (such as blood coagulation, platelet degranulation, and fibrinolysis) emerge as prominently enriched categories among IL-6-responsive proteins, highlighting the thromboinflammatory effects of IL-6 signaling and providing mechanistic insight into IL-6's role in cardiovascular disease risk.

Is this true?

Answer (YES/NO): NO